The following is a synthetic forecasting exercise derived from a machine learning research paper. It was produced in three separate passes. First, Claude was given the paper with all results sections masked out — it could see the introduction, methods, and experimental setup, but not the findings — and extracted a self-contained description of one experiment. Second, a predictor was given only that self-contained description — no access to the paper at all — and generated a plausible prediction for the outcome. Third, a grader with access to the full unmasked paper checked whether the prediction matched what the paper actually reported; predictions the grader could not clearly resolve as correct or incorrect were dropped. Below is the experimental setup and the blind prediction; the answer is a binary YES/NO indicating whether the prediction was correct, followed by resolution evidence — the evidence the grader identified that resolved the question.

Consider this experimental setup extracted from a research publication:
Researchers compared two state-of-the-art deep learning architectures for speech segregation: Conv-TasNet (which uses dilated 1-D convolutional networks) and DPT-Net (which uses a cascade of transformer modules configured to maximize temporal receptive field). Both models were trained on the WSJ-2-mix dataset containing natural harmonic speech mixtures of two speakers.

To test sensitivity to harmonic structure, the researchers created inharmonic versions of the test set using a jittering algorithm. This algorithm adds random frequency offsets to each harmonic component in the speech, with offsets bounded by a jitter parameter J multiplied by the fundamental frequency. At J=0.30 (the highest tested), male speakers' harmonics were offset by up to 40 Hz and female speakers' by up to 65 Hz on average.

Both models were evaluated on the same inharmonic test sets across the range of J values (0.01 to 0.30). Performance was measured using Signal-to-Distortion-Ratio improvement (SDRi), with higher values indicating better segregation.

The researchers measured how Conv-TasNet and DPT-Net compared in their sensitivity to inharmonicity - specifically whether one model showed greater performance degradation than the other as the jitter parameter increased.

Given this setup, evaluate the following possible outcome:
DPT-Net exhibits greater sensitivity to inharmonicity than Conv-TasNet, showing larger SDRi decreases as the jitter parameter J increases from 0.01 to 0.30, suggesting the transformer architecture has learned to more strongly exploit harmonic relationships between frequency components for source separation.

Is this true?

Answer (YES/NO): YES